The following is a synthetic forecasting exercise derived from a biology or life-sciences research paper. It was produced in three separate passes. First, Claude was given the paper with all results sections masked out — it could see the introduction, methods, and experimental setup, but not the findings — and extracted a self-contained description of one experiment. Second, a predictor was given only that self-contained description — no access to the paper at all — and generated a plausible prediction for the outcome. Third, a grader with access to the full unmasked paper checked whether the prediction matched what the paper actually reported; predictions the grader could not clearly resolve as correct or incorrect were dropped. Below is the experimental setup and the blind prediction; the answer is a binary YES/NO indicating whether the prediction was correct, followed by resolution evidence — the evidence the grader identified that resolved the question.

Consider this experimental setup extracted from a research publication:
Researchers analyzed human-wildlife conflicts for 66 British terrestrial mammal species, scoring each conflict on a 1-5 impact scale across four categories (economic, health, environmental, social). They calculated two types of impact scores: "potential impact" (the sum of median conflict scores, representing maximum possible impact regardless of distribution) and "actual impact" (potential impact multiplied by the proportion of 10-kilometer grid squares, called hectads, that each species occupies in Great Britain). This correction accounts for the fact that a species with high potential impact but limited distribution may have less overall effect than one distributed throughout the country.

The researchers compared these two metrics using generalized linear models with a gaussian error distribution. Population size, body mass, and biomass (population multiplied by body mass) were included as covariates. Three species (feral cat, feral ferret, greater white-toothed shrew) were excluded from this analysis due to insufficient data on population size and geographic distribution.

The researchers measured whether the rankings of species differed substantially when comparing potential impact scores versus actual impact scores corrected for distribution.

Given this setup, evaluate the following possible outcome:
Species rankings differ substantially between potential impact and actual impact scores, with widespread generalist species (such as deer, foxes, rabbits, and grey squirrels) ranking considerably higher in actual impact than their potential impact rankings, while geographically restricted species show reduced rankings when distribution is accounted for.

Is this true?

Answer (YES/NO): NO